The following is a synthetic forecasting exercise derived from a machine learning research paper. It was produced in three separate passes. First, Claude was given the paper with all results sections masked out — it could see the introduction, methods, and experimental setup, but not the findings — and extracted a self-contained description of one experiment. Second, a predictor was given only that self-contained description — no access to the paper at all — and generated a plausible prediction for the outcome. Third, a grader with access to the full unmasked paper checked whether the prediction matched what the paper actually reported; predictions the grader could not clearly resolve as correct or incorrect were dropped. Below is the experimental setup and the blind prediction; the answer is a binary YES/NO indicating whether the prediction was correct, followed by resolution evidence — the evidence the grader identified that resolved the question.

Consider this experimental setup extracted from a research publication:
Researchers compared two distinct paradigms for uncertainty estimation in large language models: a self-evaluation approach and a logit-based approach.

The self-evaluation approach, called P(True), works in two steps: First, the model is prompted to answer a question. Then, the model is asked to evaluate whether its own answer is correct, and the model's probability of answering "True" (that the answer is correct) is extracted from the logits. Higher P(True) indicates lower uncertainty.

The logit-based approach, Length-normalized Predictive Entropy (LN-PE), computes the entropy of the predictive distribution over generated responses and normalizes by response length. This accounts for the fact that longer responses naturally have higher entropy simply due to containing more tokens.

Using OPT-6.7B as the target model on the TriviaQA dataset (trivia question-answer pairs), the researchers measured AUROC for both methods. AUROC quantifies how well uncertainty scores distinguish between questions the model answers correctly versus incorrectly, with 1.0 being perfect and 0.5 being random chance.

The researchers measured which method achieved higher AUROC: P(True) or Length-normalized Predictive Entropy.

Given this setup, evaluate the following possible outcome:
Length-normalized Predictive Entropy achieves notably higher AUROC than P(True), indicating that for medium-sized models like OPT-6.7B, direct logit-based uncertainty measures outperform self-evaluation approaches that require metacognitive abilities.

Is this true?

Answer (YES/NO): YES